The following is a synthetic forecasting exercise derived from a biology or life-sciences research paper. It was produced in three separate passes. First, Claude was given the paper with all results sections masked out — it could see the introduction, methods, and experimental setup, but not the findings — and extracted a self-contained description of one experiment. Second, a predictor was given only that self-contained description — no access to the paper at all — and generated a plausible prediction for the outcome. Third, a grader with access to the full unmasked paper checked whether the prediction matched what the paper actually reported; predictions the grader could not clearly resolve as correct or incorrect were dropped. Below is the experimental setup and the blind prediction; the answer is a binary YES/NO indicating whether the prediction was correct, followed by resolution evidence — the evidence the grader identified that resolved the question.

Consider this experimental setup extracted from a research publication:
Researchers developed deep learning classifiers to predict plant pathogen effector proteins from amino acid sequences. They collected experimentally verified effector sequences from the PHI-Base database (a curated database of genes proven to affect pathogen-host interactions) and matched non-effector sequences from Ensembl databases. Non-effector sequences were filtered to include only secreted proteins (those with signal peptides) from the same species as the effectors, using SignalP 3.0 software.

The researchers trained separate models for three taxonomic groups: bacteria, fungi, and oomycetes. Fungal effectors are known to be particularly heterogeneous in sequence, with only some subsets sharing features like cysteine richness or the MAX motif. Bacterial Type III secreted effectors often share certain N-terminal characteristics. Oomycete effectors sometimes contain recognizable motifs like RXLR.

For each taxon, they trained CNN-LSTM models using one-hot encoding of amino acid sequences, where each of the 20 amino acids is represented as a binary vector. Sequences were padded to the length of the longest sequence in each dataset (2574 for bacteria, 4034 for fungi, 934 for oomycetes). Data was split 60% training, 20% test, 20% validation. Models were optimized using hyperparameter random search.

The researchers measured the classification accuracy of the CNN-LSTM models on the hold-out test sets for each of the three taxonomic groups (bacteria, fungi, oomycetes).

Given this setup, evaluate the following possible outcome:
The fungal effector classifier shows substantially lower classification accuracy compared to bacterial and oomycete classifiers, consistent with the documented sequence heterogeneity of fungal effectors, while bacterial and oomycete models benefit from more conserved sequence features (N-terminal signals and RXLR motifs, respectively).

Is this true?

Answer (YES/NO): NO